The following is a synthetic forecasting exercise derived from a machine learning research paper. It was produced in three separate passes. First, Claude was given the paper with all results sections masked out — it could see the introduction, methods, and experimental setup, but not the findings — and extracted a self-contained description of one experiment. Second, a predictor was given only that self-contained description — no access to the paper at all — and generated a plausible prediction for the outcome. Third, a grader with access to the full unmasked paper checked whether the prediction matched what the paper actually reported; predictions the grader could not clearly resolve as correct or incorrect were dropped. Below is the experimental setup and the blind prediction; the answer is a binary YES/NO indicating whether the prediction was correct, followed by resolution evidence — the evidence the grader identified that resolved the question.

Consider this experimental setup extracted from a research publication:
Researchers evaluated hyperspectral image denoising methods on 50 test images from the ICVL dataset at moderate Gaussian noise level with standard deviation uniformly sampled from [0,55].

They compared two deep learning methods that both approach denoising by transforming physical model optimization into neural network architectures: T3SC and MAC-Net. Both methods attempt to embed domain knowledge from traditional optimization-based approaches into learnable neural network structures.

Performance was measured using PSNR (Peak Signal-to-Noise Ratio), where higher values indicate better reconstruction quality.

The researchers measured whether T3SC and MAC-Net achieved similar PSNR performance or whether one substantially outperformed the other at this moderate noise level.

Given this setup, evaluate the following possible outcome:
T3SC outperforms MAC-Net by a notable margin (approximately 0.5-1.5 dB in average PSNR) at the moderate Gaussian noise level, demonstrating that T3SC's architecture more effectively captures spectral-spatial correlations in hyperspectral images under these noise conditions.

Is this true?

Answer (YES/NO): YES